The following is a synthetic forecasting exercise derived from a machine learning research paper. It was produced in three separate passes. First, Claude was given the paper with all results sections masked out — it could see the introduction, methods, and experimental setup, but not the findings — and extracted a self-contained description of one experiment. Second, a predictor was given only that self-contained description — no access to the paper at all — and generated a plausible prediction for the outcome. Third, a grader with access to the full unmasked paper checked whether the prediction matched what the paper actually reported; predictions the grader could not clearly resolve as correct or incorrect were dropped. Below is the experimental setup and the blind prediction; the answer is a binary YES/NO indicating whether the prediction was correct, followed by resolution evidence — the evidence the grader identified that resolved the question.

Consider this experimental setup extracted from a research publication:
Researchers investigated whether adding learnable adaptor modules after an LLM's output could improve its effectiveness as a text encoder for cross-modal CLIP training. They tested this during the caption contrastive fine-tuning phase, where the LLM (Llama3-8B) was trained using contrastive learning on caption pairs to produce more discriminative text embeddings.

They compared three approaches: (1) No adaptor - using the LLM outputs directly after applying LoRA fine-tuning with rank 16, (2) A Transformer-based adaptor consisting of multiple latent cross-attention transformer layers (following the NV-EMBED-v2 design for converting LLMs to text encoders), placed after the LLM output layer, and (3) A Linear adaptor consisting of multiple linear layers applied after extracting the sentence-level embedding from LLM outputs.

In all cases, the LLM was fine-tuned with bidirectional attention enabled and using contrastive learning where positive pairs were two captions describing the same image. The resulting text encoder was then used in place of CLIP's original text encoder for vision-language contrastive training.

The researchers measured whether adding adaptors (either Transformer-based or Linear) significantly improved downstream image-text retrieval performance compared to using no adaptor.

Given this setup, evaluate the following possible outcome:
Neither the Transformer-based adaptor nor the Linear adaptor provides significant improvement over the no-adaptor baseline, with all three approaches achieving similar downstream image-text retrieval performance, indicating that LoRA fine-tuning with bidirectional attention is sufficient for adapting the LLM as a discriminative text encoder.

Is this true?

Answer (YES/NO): YES